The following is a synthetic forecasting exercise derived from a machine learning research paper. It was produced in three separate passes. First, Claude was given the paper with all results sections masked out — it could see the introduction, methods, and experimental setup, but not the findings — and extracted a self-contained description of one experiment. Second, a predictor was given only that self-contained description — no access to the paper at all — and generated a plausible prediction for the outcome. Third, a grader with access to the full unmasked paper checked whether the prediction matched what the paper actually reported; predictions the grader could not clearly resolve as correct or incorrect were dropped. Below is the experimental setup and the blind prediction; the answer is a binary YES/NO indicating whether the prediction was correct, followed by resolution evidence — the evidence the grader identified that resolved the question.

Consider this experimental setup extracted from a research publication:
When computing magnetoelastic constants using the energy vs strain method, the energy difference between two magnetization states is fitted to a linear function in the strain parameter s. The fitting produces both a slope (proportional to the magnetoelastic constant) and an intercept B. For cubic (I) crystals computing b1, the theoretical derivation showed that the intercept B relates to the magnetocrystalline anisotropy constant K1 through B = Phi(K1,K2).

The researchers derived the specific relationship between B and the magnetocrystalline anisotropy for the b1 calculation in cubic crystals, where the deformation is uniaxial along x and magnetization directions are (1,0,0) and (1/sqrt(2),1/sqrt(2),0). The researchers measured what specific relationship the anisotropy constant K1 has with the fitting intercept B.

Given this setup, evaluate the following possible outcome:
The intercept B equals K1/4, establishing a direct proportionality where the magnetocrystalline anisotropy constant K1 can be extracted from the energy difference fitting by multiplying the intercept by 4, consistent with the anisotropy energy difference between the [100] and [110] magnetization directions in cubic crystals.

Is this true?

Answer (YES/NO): NO